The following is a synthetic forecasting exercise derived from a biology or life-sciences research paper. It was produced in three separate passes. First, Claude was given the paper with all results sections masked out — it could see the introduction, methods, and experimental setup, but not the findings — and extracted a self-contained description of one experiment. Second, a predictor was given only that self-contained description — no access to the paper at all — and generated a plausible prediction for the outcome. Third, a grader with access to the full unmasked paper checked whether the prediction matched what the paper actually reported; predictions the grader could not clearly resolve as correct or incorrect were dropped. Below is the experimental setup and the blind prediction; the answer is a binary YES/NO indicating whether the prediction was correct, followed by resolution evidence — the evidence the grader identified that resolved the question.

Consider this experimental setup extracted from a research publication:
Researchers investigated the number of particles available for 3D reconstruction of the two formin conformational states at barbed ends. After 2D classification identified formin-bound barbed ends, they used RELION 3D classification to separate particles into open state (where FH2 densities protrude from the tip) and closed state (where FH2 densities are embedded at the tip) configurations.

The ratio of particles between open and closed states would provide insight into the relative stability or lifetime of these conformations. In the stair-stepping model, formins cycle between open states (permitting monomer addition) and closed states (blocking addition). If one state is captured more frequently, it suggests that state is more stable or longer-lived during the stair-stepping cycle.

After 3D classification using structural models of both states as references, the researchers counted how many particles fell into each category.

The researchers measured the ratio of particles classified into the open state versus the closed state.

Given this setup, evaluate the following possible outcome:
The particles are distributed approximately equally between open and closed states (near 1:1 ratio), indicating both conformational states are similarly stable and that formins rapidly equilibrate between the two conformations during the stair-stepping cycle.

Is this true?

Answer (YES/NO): NO